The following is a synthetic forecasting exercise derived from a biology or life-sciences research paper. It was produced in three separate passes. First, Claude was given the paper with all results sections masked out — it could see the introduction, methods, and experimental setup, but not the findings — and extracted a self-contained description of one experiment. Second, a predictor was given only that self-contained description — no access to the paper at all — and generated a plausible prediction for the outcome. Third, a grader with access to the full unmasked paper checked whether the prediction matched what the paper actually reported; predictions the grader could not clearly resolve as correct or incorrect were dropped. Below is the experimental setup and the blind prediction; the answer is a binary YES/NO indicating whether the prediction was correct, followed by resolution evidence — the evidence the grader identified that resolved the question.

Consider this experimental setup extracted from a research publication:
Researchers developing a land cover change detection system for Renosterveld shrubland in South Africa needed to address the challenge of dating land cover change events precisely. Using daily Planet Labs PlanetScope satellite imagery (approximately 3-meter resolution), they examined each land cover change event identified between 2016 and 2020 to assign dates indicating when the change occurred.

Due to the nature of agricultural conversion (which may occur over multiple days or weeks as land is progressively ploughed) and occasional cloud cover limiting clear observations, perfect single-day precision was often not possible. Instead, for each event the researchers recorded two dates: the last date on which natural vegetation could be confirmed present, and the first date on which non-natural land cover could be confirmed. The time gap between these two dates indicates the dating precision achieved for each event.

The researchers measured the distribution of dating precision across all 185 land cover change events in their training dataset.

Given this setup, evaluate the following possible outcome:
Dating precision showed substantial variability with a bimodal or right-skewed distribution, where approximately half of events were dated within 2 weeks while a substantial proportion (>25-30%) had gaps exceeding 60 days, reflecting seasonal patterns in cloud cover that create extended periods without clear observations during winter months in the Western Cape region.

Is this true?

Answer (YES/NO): NO